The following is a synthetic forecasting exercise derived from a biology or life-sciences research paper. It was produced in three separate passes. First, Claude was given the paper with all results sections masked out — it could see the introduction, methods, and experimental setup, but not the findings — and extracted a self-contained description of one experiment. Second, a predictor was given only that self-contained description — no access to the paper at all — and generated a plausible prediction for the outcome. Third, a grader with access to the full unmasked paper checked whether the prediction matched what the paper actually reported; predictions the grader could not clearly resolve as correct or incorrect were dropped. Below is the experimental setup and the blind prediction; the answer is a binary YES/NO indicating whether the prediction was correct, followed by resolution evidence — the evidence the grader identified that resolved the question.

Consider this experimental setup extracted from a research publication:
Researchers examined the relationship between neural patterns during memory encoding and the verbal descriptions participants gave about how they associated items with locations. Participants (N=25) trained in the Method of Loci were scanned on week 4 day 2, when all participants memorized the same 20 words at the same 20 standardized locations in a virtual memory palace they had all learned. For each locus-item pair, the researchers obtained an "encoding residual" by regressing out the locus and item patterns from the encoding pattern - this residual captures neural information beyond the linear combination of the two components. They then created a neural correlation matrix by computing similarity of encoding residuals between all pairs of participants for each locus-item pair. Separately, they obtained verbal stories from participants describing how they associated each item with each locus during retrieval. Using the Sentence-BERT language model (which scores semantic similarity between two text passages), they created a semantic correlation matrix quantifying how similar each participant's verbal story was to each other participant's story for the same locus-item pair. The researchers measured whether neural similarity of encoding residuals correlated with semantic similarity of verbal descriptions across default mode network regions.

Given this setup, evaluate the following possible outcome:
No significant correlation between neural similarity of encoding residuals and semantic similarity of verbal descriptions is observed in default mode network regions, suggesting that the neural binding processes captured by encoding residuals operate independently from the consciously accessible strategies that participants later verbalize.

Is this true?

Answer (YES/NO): NO